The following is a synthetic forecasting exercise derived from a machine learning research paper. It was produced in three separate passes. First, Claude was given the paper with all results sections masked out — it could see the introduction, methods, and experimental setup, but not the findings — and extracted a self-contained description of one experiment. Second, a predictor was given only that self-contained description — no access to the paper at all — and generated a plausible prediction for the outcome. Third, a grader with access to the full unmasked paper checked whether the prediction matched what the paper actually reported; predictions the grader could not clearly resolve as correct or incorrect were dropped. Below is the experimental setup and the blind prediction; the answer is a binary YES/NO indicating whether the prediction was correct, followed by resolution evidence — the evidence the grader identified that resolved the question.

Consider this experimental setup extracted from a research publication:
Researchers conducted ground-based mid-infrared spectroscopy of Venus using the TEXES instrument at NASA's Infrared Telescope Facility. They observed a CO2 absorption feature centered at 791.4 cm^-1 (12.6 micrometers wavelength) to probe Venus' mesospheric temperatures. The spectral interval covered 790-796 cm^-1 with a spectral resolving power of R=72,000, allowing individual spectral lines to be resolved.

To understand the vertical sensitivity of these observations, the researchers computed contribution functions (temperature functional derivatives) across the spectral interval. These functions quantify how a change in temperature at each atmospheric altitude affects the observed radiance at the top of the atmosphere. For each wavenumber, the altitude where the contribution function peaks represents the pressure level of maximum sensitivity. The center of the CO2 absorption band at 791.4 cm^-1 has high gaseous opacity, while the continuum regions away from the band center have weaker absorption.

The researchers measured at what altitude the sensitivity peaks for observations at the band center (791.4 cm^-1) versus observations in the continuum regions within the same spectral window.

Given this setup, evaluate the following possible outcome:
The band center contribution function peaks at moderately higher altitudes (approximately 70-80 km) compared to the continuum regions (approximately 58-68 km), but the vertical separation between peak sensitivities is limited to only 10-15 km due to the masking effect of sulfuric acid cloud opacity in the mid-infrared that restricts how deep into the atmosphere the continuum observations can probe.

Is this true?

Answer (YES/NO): NO